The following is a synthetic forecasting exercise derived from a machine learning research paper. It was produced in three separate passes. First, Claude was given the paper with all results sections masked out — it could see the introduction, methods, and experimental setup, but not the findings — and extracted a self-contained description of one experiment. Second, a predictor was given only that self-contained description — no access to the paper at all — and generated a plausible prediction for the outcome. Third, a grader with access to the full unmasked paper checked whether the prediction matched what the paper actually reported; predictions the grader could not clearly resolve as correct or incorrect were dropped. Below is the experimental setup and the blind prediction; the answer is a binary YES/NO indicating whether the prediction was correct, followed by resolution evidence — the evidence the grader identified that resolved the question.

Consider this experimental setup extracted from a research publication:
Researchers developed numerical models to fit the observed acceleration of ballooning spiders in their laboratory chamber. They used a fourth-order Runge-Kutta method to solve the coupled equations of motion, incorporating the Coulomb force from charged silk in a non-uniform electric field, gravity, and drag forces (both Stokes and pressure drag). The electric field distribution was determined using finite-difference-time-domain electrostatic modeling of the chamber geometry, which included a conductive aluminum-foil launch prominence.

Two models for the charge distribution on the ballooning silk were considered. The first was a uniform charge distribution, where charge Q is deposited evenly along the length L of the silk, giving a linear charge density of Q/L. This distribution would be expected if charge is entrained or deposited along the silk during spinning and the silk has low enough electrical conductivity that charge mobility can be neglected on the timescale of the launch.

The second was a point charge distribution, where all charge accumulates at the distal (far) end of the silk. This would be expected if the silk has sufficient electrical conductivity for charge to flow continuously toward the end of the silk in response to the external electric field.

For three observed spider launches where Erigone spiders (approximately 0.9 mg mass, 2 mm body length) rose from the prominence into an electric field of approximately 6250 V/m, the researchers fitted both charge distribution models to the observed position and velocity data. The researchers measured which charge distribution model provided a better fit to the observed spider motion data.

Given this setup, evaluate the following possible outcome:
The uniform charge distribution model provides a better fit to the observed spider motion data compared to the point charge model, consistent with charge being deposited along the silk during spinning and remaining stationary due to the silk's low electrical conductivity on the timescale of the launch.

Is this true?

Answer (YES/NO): NO